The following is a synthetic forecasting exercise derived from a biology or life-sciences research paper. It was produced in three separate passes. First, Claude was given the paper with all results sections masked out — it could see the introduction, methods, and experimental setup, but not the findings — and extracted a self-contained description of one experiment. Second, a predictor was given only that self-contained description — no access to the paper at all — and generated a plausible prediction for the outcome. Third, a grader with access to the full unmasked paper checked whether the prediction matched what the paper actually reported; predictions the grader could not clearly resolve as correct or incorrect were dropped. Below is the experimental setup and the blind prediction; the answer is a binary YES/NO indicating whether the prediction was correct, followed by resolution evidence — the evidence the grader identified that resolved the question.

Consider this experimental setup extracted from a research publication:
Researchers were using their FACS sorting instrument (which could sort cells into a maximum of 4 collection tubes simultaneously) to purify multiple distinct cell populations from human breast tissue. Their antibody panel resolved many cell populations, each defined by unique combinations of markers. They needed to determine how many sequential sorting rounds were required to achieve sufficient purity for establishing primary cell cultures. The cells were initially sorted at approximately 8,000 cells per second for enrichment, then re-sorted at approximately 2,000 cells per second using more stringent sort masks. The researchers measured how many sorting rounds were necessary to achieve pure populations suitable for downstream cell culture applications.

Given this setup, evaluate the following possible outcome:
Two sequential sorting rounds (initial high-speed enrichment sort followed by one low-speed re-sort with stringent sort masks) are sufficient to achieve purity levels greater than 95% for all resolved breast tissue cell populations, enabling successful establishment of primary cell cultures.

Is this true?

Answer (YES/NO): NO